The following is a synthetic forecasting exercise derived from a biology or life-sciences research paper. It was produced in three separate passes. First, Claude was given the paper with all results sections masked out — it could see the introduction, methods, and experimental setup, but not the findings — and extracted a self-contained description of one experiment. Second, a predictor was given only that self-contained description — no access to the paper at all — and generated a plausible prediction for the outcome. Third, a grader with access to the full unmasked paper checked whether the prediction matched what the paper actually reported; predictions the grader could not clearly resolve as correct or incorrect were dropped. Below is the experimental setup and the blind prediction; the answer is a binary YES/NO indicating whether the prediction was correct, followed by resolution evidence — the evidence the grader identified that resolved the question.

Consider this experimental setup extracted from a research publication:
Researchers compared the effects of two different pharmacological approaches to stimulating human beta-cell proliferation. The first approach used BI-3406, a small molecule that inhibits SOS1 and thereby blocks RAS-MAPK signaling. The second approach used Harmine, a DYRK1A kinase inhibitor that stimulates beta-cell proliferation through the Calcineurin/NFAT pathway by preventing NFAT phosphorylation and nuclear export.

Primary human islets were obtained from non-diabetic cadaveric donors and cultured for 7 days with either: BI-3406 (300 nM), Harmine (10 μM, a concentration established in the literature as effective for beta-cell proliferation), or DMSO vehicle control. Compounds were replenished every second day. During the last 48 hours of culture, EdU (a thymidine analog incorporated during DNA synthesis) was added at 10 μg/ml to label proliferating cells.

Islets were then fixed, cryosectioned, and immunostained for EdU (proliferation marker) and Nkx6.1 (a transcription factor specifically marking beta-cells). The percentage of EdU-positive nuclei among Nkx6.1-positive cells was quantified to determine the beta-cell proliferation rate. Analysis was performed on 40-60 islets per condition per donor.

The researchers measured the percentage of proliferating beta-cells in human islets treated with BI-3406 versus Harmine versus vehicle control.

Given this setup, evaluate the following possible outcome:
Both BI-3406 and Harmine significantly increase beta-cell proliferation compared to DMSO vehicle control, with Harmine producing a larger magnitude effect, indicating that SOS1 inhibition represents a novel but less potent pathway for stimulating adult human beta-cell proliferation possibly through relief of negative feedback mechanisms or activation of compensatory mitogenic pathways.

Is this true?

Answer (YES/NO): NO